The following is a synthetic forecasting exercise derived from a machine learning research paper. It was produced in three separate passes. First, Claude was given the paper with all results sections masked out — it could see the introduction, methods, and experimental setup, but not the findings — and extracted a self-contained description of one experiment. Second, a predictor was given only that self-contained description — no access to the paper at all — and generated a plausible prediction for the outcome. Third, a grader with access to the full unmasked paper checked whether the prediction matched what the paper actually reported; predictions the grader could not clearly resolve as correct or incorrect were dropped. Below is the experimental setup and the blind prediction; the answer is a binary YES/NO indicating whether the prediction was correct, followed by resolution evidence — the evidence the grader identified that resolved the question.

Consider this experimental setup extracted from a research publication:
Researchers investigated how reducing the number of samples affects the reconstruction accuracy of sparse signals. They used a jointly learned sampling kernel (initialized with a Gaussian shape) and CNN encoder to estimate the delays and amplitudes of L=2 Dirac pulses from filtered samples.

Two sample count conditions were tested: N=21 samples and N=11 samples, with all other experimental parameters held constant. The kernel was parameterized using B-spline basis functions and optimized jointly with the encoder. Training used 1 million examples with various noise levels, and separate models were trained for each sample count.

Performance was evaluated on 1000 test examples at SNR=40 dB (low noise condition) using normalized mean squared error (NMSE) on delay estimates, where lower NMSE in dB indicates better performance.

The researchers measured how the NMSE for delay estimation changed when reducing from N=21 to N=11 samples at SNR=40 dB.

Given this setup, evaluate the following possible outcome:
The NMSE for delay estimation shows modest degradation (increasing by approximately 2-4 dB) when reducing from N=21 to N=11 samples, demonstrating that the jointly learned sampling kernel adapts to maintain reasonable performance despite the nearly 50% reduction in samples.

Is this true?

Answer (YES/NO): NO